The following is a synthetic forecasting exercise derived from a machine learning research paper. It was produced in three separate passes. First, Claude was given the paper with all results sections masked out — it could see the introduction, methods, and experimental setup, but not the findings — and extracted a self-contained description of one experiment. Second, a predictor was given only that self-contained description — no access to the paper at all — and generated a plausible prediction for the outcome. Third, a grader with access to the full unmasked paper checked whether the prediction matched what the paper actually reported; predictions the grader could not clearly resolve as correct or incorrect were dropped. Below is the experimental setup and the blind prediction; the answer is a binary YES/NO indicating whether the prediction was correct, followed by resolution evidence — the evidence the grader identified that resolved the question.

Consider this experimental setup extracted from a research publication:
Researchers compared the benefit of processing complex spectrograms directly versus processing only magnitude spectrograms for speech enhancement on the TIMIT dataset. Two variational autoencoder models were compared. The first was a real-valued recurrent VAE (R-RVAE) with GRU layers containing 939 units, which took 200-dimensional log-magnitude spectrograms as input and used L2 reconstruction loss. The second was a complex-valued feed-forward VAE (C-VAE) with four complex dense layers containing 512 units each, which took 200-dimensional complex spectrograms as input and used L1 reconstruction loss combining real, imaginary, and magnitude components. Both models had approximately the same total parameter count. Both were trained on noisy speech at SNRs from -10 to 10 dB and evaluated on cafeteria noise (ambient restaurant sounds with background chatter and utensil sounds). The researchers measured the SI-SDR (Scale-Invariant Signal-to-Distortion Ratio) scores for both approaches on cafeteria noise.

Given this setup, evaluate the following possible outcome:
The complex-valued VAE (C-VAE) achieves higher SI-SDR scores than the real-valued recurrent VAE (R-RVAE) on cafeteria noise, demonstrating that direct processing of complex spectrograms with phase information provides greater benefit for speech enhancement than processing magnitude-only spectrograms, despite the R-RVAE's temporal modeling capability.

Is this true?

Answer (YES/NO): YES